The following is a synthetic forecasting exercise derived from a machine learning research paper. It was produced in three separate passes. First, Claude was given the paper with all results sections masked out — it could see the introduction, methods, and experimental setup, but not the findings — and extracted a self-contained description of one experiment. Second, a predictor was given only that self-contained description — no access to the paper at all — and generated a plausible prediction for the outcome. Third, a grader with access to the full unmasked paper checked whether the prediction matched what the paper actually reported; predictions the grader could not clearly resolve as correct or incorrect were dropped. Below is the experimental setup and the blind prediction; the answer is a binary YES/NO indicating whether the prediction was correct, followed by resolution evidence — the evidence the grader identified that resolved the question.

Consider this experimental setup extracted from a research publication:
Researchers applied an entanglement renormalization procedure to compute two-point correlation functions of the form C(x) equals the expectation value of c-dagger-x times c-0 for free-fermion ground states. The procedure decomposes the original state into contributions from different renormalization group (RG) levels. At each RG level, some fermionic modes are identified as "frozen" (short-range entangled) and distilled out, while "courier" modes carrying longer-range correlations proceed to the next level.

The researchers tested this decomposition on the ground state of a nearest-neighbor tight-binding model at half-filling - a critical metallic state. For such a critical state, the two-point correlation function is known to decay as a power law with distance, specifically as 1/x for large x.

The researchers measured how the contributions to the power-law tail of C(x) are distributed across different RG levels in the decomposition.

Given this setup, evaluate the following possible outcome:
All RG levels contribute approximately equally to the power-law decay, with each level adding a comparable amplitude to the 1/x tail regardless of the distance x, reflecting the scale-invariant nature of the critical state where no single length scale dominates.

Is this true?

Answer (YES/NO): NO